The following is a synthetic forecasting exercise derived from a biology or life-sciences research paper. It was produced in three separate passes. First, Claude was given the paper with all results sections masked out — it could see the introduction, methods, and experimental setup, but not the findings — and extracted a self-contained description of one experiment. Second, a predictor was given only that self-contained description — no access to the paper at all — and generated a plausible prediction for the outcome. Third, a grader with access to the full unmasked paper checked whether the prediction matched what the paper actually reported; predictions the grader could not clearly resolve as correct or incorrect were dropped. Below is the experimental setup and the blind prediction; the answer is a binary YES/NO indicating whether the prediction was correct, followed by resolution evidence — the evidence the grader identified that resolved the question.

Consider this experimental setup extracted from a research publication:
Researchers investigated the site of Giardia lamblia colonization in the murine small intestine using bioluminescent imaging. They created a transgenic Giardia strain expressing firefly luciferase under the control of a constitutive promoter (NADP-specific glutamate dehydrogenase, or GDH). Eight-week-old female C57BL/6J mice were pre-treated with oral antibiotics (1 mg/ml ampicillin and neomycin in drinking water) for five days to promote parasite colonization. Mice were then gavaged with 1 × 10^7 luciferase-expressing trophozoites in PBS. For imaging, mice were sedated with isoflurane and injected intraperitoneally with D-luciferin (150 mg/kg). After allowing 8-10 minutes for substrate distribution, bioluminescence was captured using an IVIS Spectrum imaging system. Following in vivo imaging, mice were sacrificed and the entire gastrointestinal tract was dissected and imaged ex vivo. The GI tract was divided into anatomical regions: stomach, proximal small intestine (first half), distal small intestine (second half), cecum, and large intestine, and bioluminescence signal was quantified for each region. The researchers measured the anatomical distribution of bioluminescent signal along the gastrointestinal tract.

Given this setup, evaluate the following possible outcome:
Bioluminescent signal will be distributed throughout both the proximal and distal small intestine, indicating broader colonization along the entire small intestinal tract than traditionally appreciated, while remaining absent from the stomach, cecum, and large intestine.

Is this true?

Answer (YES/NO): NO